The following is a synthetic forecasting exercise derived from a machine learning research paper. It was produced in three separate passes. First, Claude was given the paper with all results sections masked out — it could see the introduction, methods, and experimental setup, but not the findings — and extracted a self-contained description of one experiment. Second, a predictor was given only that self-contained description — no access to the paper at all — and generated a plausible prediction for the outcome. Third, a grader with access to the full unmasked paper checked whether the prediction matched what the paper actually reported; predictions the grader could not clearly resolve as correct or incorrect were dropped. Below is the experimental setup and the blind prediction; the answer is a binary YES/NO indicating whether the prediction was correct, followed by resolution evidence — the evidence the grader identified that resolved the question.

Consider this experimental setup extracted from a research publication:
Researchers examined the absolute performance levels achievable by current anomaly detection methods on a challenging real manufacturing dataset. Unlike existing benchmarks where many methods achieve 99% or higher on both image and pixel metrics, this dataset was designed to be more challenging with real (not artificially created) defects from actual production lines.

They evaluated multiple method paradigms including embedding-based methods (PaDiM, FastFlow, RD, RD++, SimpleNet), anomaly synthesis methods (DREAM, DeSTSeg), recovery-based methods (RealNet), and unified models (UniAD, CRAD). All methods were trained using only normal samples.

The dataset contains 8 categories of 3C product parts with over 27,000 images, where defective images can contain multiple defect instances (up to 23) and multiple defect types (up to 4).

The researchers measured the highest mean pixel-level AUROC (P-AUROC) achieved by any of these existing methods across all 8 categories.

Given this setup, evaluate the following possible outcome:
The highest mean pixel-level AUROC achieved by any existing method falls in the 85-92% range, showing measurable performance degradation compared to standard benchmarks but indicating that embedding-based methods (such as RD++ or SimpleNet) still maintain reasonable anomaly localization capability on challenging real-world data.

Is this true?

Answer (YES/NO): NO